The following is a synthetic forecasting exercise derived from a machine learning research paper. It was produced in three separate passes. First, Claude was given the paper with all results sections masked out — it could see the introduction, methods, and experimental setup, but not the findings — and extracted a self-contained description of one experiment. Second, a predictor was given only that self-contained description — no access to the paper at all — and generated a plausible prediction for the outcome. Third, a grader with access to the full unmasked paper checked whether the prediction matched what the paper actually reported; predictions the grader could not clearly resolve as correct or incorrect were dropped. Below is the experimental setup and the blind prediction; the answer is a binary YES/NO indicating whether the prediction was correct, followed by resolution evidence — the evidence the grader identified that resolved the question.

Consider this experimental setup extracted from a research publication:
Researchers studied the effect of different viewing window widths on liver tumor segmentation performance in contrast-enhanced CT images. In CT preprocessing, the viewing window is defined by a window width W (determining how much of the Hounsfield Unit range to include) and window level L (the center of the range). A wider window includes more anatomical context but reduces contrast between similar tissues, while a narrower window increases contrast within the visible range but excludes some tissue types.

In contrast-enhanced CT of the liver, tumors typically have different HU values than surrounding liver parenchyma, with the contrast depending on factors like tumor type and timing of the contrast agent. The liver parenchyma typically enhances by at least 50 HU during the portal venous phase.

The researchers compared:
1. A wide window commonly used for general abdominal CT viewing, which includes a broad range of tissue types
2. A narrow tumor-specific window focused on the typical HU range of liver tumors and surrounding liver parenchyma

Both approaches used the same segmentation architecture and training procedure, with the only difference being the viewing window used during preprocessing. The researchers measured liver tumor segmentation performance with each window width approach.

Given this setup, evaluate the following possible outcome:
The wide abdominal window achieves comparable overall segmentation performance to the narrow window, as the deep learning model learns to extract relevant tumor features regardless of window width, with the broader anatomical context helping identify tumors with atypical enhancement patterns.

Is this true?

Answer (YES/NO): NO